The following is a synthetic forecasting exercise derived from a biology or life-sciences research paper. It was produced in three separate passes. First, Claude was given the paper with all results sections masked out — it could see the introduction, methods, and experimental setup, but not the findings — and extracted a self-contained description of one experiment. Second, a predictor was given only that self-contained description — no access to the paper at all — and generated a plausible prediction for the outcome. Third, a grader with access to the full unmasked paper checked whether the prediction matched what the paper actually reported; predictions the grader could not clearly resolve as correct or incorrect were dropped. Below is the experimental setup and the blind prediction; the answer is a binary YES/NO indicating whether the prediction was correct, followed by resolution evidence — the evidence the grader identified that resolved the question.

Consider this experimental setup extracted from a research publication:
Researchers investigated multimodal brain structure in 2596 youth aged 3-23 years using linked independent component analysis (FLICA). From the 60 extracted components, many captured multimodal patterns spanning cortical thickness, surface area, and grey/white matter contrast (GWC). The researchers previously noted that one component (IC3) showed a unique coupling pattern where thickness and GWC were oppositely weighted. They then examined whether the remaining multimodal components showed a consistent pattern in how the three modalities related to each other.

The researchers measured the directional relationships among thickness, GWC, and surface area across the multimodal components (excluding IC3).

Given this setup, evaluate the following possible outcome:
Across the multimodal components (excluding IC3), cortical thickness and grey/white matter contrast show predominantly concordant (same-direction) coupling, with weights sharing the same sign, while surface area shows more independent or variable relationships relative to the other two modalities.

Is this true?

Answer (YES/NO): NO